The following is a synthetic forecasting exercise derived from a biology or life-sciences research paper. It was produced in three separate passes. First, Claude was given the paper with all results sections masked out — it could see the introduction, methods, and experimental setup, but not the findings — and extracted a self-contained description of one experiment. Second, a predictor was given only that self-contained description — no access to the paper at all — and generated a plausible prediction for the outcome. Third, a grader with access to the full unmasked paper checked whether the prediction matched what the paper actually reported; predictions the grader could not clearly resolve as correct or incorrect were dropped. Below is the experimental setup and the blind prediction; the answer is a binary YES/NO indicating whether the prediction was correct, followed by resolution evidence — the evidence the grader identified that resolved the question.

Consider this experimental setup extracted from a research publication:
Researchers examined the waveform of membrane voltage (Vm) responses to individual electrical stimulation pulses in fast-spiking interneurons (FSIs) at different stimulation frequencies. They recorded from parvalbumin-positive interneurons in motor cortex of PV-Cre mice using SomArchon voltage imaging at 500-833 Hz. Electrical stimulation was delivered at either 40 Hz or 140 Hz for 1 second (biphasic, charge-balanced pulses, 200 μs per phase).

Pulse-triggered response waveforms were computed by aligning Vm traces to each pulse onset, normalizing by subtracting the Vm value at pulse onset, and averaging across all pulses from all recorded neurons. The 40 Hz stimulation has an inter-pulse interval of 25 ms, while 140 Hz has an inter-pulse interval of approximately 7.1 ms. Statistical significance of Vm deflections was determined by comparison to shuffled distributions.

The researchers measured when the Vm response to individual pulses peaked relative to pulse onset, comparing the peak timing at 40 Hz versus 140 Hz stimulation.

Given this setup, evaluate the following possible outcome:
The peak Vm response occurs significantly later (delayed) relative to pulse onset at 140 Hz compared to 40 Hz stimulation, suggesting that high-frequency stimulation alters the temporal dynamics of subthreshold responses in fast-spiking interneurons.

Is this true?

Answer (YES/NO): NO